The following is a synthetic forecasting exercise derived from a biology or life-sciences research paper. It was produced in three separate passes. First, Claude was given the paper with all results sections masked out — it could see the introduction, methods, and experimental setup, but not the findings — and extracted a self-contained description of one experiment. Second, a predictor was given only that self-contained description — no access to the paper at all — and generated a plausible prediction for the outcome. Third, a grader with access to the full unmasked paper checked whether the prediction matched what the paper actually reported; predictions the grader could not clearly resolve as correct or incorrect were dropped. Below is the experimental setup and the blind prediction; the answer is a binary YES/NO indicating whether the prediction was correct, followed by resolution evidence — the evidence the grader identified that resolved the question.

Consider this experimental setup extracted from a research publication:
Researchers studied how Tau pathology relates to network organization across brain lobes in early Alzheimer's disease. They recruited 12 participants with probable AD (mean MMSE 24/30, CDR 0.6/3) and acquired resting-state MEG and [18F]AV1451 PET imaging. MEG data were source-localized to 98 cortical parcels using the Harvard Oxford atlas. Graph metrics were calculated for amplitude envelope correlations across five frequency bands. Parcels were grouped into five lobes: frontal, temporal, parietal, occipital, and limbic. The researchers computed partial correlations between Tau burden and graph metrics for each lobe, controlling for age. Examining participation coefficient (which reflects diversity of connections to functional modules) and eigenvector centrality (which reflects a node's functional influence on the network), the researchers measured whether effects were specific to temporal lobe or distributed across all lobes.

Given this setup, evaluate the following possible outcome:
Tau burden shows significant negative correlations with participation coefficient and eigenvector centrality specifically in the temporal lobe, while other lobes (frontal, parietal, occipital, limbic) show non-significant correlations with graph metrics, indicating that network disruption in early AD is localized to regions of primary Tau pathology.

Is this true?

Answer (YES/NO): NO